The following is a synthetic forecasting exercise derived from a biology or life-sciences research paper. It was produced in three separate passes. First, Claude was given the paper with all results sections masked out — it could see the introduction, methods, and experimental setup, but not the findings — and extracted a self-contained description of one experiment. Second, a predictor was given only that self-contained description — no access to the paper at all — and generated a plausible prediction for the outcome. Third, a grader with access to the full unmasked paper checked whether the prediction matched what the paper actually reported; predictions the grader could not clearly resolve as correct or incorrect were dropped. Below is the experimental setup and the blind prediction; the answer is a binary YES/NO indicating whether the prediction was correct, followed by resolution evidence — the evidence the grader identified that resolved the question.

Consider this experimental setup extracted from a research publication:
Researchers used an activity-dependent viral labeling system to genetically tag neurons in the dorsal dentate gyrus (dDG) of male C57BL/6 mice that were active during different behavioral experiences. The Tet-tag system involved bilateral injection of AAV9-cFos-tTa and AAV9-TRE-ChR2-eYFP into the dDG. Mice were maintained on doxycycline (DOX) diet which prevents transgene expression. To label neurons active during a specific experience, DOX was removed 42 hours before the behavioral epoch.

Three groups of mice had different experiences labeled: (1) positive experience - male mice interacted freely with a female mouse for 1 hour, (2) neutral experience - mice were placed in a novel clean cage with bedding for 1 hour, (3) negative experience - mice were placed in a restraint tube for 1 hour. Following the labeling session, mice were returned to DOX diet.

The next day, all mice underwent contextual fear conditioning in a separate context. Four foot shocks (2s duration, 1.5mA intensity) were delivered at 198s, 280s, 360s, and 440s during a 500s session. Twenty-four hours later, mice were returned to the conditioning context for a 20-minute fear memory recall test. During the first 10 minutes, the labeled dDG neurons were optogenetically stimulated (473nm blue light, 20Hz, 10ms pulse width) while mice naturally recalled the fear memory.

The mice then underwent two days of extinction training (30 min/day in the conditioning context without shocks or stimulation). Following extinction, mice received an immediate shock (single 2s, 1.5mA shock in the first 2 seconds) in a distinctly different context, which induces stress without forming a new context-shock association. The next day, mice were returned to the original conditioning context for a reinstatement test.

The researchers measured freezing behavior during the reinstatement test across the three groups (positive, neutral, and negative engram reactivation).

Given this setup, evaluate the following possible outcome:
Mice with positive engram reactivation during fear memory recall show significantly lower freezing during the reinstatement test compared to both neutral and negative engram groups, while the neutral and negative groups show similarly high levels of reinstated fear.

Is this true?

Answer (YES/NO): NO